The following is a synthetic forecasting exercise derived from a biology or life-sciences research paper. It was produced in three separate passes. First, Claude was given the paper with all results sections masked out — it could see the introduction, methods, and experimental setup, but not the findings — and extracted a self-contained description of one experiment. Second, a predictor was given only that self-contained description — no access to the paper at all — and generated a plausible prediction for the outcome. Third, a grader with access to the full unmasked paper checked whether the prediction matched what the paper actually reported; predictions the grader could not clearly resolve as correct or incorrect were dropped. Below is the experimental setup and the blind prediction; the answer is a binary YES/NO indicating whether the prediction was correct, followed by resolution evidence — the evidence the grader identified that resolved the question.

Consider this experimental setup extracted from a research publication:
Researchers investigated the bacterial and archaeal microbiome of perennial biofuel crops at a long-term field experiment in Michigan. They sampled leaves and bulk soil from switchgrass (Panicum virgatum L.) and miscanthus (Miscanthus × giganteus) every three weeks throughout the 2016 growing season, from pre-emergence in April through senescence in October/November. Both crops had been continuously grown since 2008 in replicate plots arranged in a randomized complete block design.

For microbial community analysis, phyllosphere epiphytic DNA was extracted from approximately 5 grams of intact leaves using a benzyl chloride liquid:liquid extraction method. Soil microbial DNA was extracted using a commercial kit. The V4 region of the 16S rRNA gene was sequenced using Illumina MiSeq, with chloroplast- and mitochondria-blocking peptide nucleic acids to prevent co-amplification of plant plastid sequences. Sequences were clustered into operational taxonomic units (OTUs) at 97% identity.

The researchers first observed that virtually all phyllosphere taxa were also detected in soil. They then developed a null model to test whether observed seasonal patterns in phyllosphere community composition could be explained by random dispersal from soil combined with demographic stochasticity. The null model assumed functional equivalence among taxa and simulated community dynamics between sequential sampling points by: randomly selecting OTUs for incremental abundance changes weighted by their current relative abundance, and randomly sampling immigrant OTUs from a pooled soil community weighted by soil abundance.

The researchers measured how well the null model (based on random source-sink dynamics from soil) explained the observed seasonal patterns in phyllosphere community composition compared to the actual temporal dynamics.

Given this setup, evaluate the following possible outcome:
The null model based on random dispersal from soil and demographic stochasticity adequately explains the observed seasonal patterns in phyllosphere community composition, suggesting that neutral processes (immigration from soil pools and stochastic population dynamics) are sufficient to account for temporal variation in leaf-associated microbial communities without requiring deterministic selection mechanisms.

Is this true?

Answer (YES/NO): NO